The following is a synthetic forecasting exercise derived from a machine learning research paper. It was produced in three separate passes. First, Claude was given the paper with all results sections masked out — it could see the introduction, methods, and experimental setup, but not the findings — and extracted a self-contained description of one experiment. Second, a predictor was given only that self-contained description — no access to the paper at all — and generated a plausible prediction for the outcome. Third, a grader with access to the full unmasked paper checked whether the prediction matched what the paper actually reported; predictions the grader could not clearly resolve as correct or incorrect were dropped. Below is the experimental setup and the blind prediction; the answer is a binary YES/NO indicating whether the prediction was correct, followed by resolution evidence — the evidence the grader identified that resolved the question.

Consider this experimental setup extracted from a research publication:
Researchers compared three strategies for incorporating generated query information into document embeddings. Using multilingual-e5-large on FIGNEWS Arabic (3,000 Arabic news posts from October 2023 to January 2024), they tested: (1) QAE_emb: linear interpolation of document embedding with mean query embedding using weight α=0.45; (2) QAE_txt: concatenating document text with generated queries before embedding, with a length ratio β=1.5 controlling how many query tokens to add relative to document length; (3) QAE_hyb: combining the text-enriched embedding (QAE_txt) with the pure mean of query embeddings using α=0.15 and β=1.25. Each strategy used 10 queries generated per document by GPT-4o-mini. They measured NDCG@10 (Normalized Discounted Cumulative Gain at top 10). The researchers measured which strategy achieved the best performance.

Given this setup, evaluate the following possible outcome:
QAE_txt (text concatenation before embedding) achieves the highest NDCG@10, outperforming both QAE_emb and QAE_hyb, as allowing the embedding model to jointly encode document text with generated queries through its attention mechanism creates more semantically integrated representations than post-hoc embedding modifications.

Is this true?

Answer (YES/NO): NO